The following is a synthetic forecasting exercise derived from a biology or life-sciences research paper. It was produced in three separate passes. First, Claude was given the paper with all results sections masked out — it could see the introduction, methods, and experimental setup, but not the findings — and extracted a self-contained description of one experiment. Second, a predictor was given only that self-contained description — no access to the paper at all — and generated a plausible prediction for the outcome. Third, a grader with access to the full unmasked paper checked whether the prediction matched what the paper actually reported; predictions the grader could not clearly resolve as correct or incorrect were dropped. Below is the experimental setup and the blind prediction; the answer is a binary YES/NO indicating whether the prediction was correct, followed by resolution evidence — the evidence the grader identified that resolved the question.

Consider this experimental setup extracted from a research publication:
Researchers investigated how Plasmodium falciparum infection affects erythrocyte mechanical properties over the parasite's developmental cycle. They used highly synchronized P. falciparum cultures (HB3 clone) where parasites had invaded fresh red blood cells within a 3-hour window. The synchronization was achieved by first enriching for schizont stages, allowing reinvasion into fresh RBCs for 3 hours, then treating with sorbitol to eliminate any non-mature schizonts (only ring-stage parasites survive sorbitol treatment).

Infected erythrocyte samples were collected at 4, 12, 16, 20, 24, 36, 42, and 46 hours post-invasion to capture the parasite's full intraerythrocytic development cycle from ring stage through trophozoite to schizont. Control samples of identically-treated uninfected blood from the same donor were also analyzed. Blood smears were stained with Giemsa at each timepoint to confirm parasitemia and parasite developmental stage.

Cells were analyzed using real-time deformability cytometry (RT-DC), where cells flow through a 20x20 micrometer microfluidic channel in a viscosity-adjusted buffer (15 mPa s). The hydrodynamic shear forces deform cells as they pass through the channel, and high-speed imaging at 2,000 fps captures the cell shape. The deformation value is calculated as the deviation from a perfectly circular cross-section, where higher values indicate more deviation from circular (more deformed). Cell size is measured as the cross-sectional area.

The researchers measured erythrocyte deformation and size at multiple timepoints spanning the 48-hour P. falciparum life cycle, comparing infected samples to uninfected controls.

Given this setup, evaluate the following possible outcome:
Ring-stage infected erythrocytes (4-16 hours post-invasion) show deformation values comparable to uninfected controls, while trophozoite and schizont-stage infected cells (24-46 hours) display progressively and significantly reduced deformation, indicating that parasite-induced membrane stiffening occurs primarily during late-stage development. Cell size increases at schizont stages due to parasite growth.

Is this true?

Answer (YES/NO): NO